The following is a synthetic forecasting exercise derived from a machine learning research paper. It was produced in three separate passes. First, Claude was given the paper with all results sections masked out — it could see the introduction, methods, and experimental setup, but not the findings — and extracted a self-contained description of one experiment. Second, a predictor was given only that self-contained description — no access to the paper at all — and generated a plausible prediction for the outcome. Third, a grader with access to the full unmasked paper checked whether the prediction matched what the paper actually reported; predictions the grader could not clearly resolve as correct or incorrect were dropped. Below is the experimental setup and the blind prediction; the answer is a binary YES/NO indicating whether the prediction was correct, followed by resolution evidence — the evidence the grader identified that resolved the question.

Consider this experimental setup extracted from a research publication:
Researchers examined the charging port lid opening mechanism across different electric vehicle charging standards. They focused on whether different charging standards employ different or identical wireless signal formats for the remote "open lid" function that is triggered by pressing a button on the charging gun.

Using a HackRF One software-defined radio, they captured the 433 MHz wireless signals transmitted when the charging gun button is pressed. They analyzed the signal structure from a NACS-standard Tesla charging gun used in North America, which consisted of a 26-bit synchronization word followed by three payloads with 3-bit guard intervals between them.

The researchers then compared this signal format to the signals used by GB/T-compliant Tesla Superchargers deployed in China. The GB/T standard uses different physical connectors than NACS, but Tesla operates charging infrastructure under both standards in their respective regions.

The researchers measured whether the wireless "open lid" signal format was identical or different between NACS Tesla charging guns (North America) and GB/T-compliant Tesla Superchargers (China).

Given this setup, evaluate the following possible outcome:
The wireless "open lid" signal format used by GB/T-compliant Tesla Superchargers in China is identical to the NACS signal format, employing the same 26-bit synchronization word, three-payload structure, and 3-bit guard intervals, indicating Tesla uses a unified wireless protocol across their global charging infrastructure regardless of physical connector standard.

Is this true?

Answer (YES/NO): YES